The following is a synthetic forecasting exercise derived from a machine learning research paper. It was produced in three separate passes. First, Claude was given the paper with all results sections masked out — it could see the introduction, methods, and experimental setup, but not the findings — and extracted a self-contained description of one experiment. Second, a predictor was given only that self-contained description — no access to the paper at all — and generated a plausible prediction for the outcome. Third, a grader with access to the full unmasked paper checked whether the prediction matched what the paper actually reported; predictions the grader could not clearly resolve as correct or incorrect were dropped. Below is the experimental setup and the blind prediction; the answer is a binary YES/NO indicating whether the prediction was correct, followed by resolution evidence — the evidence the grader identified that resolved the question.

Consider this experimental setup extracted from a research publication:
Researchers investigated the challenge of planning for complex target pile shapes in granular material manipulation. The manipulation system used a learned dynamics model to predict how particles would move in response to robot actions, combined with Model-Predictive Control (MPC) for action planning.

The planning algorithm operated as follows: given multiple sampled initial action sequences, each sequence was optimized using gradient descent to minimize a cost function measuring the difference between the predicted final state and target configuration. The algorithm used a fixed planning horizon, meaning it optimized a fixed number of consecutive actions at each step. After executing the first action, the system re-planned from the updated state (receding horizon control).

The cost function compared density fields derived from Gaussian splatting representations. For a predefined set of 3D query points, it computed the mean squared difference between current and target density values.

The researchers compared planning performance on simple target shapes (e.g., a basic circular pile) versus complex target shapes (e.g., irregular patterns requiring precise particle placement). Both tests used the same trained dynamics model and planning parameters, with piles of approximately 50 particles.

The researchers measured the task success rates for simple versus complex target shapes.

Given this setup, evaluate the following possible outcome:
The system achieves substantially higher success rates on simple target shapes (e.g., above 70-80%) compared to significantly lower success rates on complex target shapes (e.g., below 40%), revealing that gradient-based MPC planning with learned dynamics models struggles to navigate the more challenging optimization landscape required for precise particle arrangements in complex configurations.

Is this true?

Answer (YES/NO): NO